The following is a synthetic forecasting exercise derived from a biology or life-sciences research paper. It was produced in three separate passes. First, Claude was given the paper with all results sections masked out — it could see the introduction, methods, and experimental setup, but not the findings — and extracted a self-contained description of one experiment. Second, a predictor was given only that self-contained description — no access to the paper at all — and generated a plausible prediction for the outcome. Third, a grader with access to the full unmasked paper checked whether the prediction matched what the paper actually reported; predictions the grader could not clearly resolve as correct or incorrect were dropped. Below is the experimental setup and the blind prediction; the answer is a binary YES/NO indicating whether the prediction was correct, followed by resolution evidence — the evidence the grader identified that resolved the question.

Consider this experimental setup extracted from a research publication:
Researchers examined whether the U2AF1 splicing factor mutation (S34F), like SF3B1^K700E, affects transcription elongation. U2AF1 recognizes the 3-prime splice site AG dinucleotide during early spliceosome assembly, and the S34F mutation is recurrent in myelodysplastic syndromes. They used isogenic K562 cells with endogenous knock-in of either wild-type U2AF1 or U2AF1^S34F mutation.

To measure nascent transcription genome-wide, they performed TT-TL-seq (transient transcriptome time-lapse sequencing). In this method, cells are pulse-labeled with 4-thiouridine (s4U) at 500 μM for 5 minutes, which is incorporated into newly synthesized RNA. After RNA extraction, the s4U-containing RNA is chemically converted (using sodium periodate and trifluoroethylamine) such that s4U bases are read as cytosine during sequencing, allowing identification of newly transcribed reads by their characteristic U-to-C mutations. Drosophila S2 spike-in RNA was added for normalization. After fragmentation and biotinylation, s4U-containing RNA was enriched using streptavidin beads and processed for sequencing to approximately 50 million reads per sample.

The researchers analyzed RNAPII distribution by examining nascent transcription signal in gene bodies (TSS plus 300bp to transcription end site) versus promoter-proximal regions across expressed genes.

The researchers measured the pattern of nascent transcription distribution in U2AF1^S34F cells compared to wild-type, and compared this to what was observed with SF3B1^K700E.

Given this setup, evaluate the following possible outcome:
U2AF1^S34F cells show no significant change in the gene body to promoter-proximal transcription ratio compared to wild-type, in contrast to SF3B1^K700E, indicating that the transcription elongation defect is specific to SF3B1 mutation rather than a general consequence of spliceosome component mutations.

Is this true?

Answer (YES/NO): NO